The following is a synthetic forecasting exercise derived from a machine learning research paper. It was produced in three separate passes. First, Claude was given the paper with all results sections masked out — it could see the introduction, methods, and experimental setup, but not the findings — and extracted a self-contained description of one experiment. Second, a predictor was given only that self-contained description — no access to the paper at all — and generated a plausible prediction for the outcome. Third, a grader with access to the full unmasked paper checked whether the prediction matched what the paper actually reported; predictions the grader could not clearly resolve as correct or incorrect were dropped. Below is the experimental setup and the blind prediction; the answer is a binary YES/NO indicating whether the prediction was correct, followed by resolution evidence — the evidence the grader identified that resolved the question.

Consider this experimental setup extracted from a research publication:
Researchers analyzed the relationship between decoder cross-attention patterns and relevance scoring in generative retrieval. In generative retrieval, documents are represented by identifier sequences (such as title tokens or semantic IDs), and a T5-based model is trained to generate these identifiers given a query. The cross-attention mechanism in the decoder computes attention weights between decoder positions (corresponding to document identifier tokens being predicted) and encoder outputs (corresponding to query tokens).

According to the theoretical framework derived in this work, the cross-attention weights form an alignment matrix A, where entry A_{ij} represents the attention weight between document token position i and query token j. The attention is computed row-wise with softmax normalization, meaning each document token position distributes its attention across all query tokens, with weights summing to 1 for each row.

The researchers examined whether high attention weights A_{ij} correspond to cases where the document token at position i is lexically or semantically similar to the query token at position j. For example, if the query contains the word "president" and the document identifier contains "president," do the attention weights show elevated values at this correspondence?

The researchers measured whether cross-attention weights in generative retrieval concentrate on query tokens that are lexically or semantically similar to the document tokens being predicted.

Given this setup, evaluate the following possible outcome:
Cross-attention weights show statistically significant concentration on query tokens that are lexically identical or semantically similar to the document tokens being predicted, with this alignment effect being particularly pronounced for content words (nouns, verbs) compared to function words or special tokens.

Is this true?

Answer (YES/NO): NO